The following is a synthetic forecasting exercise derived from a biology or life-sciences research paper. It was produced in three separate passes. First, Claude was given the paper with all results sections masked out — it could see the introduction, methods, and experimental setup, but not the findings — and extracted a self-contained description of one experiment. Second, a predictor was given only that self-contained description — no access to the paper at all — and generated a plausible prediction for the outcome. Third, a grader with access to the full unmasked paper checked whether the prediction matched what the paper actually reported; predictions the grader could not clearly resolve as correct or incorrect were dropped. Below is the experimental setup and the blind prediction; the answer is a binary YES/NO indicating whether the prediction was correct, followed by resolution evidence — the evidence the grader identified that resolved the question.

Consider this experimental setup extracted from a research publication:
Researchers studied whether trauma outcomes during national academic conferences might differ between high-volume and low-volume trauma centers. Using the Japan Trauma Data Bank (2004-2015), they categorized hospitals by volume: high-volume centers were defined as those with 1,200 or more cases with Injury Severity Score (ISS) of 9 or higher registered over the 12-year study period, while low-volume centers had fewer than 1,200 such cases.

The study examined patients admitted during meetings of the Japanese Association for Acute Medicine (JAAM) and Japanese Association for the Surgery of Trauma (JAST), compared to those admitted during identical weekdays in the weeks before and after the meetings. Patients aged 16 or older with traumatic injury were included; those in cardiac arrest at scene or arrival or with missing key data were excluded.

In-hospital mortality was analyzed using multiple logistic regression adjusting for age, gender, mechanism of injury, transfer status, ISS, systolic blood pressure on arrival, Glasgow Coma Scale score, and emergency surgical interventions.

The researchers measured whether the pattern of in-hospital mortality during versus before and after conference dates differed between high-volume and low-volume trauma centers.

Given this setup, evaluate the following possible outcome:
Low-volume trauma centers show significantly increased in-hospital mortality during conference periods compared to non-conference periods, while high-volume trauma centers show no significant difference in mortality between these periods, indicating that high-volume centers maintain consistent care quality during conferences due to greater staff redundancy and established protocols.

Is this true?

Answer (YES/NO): NO